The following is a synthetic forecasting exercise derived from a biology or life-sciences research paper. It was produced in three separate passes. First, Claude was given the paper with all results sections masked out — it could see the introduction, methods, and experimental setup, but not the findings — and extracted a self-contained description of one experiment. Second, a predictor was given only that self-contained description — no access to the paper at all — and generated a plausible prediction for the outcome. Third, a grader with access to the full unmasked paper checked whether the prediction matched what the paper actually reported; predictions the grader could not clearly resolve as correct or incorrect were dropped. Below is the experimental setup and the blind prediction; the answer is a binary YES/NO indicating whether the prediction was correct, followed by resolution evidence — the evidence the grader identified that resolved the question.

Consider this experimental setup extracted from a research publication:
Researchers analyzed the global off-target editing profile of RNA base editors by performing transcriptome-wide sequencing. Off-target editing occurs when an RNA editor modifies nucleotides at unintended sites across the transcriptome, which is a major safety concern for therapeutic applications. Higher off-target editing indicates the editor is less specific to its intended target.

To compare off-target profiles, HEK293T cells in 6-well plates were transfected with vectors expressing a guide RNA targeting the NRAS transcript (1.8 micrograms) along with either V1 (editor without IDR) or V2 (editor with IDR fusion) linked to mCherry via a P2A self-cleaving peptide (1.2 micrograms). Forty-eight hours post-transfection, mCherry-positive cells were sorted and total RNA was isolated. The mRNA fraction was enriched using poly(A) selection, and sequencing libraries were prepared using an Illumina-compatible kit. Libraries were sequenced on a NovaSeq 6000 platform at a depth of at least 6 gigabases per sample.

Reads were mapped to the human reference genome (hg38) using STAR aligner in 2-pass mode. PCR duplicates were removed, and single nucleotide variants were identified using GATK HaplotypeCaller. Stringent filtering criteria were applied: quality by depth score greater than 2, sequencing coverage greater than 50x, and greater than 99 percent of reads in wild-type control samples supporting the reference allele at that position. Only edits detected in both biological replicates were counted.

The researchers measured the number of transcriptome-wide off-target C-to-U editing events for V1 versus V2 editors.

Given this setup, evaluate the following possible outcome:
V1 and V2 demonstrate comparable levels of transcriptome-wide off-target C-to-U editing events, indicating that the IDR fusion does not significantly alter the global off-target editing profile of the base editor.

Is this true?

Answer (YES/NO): NO